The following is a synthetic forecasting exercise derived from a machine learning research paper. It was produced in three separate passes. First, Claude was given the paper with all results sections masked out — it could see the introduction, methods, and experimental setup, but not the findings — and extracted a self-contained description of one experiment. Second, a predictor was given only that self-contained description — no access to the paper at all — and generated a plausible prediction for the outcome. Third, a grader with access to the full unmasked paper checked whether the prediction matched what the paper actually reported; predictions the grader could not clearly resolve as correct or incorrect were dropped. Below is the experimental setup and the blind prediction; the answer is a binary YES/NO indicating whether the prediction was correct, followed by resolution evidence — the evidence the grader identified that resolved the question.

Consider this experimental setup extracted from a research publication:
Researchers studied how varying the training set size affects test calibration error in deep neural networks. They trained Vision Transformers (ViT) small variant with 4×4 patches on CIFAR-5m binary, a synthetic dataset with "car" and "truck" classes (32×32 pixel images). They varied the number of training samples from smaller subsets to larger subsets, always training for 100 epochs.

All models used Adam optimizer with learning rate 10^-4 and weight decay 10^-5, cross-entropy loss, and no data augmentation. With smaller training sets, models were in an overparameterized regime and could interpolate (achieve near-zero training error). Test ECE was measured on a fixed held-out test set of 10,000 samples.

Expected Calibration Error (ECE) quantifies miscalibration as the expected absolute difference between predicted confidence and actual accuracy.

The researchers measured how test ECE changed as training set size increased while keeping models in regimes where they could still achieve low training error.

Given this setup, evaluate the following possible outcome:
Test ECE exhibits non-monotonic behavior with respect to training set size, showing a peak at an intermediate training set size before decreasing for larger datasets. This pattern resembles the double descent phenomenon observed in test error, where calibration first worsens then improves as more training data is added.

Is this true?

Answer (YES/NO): NO